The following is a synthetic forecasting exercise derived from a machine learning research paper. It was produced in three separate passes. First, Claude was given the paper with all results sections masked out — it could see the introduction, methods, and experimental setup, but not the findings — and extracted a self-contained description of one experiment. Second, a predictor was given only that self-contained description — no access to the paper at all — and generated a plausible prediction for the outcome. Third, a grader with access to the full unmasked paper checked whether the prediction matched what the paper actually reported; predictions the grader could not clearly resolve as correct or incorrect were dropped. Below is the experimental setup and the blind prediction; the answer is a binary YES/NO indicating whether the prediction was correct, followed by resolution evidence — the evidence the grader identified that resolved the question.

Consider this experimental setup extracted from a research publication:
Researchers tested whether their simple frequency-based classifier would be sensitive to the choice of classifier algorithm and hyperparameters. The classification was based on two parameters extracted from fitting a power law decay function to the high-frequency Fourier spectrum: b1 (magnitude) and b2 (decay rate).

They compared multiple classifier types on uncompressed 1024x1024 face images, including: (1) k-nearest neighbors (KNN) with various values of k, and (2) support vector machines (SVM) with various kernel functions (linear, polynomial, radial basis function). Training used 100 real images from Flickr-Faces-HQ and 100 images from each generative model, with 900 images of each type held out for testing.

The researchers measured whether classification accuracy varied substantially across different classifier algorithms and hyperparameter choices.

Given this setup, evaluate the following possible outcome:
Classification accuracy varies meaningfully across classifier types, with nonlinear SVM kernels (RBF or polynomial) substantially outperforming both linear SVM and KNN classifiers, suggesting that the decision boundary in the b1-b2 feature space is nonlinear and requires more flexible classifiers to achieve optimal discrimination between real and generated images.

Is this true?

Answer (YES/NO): NO